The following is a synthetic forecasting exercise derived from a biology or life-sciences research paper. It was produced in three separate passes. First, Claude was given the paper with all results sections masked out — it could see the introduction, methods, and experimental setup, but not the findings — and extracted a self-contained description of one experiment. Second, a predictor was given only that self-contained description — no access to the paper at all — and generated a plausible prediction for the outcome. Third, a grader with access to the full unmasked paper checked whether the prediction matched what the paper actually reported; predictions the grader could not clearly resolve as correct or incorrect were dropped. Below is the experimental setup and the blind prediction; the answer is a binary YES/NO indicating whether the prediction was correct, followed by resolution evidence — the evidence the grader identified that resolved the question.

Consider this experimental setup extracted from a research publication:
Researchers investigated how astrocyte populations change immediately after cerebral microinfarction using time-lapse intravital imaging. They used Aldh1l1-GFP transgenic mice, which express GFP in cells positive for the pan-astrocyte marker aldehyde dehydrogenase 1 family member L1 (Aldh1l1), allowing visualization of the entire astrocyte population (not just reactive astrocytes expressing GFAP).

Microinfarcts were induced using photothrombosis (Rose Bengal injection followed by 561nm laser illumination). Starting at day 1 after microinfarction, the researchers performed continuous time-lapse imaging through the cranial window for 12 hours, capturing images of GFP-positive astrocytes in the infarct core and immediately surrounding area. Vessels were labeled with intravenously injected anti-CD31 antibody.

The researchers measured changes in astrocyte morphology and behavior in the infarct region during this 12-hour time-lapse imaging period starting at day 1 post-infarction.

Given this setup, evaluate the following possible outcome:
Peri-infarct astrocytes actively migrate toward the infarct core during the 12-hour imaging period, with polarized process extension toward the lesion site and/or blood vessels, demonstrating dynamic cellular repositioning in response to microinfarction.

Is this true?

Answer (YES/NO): NO